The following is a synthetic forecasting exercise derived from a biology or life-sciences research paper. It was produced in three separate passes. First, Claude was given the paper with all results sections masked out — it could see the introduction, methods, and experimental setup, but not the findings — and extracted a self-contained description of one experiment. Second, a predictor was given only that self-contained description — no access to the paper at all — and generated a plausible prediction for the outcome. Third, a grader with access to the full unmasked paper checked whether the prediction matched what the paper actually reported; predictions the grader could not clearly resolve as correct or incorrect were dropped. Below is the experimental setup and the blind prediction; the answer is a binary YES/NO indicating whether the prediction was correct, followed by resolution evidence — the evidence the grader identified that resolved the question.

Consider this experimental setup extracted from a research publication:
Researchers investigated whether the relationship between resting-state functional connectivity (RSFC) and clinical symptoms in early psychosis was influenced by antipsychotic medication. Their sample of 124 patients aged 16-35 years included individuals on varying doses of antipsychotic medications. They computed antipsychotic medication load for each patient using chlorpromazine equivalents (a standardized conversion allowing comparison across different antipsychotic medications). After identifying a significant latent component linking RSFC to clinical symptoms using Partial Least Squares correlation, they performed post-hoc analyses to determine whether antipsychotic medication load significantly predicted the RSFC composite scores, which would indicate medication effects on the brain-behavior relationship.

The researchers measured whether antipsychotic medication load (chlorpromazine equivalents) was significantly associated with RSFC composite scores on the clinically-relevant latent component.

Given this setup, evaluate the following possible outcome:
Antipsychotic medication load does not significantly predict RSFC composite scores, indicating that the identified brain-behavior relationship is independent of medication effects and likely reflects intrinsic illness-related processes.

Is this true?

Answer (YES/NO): YES